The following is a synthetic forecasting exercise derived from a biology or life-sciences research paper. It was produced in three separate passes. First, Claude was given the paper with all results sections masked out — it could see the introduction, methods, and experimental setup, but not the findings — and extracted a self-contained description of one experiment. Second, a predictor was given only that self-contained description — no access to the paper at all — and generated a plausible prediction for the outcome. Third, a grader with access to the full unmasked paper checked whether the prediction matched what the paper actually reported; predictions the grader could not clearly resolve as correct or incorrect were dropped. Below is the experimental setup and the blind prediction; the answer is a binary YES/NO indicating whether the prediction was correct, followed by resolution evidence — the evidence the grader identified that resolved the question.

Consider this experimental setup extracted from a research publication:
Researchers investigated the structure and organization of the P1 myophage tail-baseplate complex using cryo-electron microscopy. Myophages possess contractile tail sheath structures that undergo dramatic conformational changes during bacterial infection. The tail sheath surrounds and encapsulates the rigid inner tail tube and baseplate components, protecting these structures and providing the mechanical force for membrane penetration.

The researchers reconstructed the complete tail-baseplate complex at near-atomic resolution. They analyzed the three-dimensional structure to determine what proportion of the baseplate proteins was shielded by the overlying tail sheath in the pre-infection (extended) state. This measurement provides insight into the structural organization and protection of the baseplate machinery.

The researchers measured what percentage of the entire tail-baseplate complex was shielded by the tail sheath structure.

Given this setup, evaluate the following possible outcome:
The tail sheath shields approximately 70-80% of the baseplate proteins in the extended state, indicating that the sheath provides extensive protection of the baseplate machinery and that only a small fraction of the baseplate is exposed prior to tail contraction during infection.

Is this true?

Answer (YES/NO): NO